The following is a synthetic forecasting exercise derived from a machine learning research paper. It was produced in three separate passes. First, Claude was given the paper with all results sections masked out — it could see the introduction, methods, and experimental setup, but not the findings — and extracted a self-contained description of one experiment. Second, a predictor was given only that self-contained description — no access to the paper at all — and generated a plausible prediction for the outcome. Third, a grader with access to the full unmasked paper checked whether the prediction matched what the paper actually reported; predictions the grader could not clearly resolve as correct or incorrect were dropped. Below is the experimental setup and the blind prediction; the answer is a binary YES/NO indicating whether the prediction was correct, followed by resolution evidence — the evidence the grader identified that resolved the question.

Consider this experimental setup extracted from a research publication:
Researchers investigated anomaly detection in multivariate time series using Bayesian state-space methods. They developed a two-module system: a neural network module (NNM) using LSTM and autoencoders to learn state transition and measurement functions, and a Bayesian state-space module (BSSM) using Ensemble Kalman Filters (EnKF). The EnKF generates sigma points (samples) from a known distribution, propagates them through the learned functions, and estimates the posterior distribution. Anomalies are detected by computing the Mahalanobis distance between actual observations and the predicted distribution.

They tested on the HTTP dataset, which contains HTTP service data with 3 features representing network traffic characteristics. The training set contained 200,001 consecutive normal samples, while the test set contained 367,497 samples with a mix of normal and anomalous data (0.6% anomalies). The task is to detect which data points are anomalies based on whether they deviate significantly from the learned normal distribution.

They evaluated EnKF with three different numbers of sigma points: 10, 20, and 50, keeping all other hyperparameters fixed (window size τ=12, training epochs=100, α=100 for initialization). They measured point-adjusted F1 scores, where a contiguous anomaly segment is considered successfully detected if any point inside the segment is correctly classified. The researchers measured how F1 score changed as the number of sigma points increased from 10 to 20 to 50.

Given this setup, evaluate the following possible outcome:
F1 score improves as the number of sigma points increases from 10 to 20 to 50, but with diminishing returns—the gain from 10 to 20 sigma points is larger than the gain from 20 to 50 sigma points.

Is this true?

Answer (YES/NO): NO